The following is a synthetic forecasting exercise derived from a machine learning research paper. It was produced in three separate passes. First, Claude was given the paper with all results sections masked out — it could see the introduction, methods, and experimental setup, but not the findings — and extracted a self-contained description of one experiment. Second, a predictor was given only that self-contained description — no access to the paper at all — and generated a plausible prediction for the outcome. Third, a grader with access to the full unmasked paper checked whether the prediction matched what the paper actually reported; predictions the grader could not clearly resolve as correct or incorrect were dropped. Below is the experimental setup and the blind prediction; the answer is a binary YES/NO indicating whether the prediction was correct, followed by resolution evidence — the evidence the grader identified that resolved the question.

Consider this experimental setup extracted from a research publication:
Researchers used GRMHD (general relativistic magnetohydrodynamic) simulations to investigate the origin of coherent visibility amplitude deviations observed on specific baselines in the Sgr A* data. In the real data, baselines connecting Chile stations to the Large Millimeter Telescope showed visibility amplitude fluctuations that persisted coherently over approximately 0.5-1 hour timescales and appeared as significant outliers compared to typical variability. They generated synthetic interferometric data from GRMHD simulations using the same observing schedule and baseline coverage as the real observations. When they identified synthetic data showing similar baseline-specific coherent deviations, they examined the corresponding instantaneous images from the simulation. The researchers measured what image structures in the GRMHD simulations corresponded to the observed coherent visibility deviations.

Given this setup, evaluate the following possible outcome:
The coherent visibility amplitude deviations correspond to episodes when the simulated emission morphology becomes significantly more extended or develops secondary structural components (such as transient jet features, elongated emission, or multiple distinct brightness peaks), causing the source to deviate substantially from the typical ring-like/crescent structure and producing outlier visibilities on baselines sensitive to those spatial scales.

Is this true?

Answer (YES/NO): NO